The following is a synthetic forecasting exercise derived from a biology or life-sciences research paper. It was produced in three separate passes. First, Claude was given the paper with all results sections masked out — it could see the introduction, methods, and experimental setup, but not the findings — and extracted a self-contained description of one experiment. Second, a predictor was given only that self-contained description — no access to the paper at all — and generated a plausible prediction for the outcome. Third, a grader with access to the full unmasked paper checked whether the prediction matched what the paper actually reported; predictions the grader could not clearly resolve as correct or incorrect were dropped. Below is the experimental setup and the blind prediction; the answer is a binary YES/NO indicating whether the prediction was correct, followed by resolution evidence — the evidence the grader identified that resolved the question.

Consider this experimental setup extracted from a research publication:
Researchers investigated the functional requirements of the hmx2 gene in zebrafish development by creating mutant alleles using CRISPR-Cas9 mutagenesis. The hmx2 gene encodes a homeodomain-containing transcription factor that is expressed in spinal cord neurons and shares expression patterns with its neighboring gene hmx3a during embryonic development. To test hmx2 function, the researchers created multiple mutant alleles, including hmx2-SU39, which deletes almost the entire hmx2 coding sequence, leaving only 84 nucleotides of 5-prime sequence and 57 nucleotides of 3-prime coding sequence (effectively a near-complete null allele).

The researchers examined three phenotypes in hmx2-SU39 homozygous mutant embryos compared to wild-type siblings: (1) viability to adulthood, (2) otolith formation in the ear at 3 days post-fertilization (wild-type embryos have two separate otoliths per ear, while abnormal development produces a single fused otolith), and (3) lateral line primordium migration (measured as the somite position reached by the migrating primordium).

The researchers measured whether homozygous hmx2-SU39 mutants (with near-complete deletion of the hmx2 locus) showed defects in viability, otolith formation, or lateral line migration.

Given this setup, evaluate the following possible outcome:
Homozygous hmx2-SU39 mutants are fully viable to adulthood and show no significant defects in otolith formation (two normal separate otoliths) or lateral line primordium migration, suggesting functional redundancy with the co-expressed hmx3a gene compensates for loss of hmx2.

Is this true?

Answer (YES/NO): NO